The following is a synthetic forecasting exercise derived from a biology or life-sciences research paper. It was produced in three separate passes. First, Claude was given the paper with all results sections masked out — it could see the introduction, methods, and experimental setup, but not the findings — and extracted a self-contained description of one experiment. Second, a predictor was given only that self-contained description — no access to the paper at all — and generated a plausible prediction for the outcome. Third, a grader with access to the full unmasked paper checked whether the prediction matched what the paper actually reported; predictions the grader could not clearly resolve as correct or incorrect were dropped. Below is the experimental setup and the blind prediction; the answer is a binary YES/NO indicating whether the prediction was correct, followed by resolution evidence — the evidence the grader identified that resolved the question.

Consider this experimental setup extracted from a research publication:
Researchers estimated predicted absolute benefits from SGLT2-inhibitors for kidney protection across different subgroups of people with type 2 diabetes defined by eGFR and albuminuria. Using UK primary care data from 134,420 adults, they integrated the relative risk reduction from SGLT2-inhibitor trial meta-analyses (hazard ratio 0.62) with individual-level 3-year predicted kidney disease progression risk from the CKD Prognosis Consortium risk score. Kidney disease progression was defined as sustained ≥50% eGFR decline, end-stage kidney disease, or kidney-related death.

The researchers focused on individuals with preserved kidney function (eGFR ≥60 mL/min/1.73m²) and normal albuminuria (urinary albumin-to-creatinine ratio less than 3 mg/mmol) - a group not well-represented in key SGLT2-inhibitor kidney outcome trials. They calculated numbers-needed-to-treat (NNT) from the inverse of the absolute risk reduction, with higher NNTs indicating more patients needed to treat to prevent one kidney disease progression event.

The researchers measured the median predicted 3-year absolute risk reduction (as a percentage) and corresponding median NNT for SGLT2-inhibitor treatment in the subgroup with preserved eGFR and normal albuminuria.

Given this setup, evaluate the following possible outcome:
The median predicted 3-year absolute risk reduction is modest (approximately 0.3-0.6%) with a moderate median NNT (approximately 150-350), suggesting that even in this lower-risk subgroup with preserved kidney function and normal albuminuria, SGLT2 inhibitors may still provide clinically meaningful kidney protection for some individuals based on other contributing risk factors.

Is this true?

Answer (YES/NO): YES